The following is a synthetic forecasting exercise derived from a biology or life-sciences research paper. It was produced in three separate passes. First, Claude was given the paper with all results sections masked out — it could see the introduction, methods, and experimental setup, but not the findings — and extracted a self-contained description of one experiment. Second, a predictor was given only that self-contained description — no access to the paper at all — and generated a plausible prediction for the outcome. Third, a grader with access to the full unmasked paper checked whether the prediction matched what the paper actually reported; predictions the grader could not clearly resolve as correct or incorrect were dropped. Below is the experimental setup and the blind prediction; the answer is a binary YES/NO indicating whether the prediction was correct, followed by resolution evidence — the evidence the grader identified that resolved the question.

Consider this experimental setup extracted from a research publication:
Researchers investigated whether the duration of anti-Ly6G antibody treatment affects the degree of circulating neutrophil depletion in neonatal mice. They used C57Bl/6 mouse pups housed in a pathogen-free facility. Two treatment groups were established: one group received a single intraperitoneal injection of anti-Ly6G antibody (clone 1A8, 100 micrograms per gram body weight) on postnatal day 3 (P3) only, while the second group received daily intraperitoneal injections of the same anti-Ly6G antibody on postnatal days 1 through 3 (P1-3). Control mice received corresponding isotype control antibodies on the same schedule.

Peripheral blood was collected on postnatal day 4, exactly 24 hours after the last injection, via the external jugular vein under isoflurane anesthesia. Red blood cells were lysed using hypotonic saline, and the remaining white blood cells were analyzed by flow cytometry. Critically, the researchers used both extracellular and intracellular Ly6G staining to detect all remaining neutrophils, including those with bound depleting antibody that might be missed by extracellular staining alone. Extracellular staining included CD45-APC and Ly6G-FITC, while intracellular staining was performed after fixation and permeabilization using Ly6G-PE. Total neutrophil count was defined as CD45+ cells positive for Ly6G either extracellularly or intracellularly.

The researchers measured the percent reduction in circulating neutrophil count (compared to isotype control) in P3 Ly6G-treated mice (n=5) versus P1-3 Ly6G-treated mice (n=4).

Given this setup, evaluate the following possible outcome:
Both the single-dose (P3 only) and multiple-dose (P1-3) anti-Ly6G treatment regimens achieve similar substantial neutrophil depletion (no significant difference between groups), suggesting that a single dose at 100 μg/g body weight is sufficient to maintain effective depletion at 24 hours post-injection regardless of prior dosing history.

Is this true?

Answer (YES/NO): NO